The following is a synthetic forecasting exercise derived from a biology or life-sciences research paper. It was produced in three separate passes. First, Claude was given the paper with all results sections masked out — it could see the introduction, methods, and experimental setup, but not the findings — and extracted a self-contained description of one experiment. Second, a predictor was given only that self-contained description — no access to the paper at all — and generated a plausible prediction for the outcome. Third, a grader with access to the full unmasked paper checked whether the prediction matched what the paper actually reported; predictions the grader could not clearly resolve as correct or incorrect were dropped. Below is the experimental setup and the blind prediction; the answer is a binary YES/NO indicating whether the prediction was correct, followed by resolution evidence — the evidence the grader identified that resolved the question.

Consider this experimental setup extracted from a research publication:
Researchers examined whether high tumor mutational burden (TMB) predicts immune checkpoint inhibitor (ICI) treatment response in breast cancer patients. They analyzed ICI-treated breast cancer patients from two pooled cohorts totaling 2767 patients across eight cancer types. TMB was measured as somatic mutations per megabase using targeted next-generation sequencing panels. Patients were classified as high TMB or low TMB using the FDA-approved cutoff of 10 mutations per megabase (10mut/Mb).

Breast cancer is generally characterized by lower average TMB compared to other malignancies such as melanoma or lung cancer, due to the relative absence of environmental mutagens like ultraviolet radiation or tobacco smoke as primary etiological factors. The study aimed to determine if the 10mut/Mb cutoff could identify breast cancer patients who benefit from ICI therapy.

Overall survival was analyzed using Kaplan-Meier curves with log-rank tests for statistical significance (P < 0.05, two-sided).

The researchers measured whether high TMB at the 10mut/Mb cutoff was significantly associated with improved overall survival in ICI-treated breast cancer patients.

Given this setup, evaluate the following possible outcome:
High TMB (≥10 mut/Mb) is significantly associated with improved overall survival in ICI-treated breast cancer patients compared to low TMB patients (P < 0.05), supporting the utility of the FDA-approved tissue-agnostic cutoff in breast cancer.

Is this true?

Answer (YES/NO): NO